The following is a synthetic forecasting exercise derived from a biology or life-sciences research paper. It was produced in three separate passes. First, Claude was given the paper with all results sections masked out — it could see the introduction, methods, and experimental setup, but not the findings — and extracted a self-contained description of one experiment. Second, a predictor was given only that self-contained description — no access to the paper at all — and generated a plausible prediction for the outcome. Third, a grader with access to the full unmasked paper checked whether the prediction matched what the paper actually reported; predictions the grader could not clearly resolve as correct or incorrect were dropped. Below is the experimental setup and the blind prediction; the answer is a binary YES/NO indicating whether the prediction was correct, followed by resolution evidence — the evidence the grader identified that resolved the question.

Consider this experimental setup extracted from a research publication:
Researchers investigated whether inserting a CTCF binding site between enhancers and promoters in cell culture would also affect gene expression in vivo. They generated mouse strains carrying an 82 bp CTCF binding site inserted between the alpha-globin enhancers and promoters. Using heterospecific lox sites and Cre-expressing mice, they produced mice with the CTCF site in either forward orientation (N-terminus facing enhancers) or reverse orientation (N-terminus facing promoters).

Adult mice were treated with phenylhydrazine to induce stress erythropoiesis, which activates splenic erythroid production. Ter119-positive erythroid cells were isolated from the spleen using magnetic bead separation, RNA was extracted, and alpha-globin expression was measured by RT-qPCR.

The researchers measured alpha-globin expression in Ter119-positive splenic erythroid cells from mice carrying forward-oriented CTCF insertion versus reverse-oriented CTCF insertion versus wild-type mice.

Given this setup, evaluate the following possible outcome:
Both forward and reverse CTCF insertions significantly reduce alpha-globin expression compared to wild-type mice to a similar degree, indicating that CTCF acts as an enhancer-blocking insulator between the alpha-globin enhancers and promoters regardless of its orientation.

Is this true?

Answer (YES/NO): NO